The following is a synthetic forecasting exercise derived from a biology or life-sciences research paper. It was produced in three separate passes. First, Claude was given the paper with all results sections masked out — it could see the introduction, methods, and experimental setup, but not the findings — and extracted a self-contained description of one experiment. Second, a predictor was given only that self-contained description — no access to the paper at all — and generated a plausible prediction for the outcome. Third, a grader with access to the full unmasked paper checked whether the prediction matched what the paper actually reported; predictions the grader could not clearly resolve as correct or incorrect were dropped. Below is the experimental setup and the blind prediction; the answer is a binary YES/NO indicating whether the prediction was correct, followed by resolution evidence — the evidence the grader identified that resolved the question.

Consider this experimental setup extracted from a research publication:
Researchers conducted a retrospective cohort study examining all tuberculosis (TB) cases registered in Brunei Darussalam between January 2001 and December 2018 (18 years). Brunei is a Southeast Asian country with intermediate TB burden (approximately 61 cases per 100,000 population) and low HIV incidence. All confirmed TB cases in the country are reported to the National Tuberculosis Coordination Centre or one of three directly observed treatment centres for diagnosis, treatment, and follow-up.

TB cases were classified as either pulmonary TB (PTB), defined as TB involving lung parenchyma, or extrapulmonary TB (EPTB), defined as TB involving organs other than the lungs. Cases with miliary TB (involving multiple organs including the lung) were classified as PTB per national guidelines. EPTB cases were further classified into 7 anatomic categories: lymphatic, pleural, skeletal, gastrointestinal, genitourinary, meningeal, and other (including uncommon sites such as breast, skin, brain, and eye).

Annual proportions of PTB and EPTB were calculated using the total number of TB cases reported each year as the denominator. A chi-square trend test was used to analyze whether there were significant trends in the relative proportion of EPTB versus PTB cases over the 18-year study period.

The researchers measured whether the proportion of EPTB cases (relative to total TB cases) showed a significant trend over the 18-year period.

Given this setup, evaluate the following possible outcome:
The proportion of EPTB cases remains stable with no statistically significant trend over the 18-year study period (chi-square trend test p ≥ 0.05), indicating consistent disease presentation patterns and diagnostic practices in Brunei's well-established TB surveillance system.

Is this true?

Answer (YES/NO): YES